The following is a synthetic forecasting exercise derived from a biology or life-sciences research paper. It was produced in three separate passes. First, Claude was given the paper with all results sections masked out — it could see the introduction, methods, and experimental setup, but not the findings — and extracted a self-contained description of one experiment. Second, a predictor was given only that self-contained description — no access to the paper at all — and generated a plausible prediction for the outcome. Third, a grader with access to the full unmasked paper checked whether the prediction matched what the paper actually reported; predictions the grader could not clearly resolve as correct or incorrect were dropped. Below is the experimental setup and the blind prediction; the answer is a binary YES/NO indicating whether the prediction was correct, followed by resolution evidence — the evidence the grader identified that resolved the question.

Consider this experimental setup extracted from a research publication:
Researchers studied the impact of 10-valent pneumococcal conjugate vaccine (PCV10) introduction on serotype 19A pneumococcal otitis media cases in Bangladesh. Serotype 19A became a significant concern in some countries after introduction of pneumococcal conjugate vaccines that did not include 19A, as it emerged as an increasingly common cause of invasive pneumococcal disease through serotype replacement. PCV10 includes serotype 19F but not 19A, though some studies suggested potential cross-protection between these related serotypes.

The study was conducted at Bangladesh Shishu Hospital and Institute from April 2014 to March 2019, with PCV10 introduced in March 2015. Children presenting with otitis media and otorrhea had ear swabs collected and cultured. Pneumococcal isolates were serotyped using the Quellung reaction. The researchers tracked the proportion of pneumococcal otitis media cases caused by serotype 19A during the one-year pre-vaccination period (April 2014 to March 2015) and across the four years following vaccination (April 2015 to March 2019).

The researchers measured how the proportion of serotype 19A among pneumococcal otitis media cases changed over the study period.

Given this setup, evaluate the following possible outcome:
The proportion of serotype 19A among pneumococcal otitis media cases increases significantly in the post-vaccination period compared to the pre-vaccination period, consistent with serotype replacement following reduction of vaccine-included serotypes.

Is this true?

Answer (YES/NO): NO